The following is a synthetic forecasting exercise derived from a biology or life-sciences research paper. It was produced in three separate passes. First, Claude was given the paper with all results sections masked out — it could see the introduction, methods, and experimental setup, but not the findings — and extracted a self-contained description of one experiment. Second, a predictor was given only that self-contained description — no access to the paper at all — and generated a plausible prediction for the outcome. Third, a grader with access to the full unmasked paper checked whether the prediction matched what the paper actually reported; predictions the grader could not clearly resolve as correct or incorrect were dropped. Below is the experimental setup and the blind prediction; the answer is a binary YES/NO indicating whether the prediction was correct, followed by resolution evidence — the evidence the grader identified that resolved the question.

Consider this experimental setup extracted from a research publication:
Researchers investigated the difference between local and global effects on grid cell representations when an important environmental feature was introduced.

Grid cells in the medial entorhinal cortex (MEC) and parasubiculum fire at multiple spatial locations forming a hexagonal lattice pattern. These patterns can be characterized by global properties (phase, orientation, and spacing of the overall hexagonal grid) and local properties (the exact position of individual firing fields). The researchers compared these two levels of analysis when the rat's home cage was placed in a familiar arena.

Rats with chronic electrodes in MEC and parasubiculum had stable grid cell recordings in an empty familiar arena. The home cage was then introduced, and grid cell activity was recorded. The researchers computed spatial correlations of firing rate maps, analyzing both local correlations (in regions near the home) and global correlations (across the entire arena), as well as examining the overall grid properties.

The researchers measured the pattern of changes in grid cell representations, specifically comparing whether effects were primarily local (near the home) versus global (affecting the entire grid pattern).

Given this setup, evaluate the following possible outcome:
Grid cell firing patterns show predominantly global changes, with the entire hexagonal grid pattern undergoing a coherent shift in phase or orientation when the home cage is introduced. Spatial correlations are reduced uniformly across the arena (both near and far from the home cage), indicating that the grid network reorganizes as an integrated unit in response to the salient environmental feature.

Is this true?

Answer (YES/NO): NO